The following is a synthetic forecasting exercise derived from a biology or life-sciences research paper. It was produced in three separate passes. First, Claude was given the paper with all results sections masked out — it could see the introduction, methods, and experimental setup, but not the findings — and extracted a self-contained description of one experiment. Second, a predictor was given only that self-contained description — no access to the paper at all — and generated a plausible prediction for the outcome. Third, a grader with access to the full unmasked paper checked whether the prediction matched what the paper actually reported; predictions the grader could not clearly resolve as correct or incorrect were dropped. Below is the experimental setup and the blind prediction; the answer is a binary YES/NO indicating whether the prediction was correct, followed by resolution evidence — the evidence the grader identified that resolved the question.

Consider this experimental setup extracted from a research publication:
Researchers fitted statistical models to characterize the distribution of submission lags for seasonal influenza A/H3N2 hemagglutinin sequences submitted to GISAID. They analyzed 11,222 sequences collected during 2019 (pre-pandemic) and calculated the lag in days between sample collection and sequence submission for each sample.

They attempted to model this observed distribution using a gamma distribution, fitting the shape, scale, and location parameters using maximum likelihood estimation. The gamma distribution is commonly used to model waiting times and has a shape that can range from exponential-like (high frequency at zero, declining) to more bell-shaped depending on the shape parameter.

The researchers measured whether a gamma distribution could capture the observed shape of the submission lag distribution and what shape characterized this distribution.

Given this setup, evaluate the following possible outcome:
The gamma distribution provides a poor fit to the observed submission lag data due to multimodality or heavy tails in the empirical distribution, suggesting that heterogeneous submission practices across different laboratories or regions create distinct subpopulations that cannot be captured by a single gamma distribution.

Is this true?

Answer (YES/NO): NO